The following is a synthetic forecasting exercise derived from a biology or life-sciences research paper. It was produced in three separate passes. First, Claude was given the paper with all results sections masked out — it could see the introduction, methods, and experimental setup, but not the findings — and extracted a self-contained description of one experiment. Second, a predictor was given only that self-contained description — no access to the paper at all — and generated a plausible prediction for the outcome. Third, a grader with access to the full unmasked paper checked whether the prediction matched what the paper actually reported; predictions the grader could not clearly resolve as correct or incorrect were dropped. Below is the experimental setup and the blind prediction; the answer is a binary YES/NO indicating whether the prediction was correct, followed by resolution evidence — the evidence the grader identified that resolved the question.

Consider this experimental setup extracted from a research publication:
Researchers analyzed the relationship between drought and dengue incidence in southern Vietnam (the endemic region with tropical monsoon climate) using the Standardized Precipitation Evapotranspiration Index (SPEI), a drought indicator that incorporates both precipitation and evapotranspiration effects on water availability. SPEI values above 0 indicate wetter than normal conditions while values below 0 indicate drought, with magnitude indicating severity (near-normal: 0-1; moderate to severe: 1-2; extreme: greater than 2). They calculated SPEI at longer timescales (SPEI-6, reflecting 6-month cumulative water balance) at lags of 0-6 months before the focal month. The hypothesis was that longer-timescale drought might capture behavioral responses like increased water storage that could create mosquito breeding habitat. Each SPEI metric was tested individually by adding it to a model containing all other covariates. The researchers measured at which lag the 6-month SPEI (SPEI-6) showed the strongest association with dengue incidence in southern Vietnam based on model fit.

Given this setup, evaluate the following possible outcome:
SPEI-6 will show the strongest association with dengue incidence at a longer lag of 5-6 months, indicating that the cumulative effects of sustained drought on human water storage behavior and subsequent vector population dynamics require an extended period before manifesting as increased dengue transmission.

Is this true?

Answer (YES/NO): YES